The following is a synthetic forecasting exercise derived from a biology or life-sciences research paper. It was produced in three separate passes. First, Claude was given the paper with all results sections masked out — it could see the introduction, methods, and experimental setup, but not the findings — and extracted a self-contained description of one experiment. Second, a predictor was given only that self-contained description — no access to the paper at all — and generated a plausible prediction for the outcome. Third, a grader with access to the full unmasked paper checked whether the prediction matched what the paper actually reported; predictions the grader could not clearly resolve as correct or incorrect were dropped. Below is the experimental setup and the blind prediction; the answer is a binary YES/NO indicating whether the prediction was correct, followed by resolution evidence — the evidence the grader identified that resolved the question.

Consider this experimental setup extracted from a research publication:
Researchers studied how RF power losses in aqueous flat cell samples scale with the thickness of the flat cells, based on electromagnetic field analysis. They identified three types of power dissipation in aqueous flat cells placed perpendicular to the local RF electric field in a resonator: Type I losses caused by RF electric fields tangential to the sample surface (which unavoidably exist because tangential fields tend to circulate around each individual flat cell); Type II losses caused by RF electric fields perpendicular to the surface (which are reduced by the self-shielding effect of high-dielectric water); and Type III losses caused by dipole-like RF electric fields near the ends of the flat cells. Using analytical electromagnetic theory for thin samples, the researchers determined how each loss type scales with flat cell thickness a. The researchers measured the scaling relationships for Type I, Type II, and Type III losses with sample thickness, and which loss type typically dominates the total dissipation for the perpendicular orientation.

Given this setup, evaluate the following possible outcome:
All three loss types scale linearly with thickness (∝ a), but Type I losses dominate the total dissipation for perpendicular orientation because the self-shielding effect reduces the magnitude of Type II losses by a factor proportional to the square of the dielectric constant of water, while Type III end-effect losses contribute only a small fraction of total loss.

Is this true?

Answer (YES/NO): NO